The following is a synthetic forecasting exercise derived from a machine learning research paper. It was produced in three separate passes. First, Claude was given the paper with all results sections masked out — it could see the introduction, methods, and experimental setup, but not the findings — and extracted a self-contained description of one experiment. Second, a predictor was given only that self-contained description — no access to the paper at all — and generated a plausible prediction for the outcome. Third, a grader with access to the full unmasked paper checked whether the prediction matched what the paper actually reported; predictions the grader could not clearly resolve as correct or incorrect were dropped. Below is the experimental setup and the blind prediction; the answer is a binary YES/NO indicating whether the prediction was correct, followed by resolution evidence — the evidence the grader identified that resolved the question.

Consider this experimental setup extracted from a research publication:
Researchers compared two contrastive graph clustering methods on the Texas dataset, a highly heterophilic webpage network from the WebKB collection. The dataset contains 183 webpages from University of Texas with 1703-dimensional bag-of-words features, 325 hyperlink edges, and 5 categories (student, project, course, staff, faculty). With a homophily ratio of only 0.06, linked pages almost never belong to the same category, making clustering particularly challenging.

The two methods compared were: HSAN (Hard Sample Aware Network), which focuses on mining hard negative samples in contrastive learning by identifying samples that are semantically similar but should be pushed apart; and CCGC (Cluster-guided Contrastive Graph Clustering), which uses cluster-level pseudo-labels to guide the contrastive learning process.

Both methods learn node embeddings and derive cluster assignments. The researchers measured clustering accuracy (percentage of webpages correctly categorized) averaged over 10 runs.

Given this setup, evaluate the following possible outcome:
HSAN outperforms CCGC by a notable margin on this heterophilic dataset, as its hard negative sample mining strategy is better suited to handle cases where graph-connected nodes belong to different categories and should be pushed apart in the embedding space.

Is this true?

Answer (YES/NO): YES